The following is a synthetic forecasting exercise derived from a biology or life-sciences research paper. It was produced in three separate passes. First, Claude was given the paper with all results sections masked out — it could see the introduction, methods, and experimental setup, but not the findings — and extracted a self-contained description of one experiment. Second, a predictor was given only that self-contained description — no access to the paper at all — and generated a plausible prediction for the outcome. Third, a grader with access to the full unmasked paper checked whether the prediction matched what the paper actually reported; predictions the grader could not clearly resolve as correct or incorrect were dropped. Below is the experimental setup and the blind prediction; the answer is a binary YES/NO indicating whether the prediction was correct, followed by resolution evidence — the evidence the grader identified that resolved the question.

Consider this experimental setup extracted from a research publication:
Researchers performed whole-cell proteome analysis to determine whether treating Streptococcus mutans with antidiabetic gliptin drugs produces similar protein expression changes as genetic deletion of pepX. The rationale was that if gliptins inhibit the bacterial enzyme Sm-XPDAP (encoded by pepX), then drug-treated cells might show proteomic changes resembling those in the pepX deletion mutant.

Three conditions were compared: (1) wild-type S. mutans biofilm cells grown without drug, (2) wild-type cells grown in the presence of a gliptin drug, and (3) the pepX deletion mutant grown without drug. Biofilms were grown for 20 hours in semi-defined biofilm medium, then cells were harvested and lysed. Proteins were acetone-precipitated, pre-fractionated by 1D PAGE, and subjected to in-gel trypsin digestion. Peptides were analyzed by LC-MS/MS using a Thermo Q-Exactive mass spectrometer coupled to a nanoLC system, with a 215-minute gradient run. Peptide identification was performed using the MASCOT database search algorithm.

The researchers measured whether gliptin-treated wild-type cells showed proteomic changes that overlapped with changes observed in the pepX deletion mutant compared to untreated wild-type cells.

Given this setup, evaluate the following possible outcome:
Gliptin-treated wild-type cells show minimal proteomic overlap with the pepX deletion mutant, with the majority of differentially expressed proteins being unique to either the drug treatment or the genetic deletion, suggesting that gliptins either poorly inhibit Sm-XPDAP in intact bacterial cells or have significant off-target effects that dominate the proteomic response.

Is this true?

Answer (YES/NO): YES